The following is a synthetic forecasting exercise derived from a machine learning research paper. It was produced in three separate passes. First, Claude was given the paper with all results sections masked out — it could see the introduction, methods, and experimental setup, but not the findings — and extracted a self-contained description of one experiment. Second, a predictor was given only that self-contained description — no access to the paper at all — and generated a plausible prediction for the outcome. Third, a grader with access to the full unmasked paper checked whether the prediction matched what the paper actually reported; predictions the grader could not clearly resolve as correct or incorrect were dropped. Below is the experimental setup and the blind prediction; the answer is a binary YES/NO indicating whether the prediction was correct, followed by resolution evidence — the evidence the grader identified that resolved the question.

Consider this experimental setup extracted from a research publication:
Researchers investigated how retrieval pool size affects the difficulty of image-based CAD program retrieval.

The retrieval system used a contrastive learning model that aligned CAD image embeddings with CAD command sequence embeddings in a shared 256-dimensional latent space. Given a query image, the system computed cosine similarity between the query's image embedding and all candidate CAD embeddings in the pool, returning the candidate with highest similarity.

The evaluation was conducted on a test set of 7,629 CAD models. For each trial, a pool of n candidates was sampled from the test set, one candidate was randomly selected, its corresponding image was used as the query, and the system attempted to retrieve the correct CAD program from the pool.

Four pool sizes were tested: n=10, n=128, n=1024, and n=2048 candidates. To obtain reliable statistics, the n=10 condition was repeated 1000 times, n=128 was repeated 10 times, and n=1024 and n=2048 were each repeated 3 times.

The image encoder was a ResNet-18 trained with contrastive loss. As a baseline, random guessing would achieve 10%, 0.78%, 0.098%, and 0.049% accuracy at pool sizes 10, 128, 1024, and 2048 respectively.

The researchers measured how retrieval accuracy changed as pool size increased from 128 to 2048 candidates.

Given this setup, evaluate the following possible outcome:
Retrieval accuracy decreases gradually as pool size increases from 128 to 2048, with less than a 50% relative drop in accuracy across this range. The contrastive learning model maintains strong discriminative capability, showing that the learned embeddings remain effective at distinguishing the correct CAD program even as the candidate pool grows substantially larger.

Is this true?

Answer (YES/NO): YES